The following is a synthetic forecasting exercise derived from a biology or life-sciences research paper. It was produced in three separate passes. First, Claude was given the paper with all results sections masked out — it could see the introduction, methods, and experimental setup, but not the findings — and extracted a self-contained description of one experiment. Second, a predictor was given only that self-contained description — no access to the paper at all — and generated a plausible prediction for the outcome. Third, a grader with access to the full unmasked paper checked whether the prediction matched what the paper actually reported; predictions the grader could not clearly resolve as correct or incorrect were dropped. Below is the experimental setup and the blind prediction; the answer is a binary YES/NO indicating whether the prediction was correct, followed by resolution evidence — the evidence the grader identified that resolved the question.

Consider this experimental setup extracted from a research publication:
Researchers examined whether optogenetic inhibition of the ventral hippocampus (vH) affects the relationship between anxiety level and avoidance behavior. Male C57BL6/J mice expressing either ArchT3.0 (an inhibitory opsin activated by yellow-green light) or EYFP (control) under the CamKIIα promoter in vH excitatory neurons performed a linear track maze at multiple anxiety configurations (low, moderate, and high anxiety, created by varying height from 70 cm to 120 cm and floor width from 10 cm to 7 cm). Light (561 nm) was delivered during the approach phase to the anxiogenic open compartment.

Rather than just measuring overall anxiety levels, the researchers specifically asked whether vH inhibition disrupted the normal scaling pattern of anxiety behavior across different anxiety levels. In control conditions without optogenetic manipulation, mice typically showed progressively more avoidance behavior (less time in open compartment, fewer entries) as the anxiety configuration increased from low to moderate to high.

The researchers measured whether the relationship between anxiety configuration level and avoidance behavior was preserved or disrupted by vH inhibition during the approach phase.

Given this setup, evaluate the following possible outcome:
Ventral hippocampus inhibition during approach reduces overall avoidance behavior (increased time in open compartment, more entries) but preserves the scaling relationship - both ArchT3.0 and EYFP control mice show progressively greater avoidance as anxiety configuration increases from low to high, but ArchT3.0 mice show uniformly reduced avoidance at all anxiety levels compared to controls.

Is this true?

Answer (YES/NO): NO